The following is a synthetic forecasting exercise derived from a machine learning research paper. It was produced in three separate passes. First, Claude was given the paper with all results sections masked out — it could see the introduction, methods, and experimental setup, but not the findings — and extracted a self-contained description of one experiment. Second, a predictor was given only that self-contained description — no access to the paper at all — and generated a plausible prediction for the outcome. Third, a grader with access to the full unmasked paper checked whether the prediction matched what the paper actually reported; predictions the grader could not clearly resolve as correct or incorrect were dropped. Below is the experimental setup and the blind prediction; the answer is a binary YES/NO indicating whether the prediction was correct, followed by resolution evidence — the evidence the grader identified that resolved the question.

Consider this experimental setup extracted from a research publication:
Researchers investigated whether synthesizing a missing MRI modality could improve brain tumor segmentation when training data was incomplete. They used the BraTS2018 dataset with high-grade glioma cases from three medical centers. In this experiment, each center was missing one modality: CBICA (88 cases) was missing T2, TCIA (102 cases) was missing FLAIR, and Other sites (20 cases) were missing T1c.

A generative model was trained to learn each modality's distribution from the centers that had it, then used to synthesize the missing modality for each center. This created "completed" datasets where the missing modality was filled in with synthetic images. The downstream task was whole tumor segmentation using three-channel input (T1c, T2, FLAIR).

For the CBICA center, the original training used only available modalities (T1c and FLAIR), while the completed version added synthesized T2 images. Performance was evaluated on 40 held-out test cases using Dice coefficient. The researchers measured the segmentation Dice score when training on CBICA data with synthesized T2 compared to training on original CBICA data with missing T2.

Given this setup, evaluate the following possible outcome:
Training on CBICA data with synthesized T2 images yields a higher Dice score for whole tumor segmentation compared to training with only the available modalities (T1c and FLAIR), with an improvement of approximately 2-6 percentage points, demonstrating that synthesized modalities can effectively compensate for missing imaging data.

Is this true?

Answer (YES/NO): YES